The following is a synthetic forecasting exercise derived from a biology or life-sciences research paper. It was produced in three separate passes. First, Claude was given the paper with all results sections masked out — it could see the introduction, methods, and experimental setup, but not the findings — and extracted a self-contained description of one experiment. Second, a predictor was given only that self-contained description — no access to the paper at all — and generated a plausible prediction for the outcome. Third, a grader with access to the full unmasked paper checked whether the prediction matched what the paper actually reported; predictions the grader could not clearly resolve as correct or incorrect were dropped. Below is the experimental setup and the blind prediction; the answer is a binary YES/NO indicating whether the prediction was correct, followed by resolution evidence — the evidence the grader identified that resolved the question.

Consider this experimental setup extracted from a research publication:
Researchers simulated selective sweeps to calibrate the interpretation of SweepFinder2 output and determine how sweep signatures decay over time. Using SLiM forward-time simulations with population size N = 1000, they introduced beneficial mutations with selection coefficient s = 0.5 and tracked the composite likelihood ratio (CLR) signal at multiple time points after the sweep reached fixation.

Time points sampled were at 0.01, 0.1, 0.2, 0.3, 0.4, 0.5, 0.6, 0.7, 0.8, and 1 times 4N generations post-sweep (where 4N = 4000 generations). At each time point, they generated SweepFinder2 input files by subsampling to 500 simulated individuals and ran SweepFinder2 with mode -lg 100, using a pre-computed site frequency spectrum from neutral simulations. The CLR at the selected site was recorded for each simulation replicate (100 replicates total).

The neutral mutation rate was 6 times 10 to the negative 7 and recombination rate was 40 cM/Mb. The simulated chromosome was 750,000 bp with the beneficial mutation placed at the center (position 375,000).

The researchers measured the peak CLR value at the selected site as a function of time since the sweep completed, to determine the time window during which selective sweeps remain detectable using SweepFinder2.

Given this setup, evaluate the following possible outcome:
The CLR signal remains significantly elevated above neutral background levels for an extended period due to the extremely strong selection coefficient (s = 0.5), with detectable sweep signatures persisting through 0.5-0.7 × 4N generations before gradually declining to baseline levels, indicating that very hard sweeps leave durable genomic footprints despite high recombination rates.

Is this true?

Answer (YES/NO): NO